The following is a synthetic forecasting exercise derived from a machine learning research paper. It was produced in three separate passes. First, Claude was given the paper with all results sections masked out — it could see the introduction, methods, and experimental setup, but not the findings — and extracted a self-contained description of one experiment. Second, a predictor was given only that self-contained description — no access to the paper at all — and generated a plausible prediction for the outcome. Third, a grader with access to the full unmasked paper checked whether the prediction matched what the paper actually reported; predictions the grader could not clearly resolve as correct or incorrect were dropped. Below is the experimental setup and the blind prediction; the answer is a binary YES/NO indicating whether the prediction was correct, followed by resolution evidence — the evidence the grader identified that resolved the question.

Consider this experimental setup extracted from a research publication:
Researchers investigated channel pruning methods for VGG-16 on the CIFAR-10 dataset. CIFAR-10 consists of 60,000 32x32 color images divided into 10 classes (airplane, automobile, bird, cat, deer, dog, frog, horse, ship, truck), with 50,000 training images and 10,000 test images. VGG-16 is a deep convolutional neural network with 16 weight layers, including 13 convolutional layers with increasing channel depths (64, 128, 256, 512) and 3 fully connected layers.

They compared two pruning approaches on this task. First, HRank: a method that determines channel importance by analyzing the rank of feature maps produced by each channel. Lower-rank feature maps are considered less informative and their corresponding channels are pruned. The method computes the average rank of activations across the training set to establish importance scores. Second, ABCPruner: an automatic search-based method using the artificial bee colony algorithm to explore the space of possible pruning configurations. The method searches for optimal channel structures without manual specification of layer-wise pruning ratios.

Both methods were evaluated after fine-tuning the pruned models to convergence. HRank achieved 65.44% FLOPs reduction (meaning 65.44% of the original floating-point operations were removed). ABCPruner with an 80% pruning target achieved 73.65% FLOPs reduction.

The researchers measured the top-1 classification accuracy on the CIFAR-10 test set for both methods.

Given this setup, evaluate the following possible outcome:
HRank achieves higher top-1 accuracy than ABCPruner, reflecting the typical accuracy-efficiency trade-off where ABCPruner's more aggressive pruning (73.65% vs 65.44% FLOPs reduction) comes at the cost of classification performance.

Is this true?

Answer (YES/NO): NO